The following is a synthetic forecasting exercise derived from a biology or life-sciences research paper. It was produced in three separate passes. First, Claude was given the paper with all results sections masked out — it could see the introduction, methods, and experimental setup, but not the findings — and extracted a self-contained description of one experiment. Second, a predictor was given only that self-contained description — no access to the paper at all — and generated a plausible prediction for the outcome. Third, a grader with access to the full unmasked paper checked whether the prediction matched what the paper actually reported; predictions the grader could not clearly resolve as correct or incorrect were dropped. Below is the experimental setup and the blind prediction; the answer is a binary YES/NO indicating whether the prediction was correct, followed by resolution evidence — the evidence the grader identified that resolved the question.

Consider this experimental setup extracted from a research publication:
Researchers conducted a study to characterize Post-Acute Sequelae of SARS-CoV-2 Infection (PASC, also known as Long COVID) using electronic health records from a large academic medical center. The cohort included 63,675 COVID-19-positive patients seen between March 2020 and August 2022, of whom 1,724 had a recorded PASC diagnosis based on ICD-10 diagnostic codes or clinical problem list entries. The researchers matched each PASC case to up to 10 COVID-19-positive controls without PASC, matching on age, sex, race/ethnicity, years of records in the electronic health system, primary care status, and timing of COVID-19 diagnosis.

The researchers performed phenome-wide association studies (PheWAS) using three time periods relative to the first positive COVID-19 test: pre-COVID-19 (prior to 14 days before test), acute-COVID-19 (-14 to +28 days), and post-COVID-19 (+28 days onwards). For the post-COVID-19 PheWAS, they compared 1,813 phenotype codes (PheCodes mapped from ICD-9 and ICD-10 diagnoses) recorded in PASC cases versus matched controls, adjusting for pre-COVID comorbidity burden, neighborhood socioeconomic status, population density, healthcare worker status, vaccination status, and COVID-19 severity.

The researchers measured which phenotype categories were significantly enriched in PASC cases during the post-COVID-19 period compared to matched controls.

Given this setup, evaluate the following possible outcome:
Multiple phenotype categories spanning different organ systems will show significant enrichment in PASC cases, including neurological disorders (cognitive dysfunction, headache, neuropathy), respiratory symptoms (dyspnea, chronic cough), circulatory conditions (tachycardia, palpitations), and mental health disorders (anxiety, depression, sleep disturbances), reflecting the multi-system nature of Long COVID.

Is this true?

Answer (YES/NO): YES